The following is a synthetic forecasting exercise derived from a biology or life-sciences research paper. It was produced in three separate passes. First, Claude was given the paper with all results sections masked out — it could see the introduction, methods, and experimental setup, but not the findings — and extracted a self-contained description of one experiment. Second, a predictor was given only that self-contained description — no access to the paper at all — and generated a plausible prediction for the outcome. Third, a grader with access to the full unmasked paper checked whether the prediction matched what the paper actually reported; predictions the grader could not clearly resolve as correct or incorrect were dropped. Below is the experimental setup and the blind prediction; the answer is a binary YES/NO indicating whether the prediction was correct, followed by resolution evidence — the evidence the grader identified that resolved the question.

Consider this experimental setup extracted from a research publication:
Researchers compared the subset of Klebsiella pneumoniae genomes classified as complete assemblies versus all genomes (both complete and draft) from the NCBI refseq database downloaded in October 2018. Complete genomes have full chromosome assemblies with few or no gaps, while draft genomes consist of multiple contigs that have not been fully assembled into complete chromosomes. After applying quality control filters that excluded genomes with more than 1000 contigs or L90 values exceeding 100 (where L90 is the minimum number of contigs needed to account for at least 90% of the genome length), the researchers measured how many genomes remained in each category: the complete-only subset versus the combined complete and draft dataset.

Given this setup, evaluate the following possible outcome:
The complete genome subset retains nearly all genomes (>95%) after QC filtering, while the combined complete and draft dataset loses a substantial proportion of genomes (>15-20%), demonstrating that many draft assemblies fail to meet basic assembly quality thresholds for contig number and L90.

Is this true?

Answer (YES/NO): NO